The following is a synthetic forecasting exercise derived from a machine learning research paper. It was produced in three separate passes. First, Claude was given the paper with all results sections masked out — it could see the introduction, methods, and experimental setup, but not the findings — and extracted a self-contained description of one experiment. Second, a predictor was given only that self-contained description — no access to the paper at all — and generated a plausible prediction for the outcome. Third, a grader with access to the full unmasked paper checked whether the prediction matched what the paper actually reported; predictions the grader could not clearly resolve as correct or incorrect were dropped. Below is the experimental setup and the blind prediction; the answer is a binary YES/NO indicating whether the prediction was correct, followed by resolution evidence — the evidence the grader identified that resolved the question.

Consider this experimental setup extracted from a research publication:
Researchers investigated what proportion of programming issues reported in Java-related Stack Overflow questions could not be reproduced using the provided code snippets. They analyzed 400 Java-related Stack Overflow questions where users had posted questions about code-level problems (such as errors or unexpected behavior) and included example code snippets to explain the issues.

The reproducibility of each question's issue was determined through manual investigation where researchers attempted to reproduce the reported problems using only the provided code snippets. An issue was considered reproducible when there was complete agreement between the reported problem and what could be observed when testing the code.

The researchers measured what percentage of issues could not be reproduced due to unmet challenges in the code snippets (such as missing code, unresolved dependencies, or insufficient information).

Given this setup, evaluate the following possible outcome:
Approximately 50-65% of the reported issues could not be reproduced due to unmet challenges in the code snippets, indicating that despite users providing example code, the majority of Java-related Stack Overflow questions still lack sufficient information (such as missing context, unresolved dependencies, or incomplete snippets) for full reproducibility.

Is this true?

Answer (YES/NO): NO